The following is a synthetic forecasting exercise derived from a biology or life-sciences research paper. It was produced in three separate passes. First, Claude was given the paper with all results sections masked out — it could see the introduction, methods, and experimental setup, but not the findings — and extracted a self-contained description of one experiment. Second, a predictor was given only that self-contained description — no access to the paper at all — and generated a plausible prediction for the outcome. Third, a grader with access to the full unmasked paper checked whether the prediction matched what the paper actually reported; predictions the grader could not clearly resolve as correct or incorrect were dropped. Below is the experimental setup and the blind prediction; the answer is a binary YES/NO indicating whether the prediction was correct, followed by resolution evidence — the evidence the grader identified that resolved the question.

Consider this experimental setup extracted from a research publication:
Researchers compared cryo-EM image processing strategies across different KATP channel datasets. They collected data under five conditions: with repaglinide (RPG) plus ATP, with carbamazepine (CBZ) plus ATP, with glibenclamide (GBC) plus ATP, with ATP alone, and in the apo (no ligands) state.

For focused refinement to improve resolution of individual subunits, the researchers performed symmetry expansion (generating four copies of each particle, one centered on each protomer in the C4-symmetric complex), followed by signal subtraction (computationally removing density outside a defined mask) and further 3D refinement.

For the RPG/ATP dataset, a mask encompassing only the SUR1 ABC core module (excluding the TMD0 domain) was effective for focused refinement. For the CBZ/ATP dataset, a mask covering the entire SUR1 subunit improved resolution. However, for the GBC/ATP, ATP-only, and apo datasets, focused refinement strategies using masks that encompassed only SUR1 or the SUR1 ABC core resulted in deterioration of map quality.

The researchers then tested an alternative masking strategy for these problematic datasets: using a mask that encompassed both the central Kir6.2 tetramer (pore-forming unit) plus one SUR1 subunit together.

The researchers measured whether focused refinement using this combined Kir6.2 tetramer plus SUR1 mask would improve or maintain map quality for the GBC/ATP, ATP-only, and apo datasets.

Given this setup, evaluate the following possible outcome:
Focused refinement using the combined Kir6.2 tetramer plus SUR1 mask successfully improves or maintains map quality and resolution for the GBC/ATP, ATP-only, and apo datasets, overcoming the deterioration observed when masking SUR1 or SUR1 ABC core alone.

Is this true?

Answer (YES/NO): YES